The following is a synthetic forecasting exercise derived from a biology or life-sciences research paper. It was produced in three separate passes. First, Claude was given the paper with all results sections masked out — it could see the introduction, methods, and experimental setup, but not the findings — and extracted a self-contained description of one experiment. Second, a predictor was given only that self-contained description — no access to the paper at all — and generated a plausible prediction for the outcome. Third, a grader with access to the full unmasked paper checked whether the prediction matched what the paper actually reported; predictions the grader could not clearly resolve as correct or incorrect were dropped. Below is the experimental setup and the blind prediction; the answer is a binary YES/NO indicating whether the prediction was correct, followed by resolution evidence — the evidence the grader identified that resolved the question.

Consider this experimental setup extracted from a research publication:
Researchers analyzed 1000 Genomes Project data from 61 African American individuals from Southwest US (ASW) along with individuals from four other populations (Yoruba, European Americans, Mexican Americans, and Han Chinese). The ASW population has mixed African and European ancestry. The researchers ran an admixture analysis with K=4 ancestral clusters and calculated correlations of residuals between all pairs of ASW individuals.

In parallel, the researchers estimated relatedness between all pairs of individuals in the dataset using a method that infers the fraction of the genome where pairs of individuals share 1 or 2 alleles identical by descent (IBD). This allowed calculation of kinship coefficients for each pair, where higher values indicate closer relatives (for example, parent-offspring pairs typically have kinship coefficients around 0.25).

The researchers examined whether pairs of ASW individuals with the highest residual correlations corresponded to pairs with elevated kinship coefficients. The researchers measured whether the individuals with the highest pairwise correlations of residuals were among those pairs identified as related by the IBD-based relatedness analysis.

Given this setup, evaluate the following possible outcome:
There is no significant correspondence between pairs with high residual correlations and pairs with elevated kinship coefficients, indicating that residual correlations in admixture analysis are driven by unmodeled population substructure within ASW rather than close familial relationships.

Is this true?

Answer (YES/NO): NO